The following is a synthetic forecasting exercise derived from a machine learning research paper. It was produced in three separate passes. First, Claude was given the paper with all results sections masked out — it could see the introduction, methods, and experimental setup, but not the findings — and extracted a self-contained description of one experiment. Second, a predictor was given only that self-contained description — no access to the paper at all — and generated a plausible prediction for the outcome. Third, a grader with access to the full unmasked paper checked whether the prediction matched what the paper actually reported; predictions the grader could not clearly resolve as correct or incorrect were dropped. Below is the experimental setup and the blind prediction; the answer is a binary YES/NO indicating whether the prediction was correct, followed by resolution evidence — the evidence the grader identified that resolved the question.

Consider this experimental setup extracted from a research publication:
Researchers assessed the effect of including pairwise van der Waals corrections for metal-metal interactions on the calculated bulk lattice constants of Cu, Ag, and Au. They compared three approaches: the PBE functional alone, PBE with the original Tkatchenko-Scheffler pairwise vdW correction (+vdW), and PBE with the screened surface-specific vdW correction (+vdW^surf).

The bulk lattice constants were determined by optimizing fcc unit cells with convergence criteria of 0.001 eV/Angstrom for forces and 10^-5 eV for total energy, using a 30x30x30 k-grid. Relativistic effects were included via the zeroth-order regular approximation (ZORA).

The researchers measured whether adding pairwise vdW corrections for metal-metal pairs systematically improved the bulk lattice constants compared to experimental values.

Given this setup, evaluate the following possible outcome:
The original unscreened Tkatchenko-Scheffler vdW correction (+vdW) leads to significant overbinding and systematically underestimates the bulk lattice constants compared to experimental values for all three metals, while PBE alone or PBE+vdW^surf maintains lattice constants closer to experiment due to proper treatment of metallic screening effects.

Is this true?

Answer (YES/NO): NO